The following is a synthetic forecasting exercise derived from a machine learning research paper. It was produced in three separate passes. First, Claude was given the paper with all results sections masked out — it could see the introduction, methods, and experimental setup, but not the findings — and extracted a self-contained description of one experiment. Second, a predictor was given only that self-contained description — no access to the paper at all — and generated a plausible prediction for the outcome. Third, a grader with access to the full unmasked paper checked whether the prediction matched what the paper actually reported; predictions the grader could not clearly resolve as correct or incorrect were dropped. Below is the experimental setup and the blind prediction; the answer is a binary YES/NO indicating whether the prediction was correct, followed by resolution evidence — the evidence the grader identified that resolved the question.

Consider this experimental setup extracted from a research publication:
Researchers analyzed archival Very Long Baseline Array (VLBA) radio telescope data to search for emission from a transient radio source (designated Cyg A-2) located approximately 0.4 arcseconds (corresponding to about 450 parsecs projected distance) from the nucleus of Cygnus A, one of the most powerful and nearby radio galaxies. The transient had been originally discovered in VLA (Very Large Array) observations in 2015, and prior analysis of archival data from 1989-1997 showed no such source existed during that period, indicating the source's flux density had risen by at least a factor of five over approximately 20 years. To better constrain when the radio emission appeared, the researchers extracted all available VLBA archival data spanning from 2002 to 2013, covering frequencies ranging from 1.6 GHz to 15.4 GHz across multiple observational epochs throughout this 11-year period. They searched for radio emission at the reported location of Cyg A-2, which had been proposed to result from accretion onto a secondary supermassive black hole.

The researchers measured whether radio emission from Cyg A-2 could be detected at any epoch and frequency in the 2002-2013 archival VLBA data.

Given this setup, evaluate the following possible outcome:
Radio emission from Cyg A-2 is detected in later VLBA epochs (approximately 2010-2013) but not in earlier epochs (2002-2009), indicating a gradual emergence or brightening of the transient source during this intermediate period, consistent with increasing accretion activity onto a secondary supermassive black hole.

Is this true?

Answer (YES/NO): NO